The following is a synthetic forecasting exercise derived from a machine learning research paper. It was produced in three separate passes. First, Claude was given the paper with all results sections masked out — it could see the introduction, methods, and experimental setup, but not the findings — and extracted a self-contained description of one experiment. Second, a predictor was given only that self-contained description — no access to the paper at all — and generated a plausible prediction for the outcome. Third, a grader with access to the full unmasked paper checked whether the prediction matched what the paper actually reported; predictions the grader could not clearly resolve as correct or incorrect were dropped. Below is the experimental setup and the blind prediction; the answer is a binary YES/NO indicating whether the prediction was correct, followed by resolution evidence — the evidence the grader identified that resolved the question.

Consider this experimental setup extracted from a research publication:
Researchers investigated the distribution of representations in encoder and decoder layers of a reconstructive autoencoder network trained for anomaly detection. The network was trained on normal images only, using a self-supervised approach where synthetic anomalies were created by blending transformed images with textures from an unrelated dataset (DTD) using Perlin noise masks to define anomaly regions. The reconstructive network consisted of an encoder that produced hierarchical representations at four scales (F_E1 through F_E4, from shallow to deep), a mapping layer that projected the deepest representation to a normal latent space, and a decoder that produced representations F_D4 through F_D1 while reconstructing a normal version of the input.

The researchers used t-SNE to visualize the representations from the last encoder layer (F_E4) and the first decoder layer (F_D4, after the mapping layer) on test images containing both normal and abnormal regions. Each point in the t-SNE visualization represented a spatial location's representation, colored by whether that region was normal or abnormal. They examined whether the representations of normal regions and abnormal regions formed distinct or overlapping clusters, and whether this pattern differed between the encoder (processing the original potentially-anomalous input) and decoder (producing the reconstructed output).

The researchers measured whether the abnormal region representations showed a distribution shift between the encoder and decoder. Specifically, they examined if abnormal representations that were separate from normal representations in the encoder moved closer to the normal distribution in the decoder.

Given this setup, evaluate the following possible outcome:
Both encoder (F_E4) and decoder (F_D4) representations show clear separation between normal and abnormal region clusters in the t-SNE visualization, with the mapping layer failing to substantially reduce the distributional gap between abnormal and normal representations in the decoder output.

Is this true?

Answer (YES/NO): NO